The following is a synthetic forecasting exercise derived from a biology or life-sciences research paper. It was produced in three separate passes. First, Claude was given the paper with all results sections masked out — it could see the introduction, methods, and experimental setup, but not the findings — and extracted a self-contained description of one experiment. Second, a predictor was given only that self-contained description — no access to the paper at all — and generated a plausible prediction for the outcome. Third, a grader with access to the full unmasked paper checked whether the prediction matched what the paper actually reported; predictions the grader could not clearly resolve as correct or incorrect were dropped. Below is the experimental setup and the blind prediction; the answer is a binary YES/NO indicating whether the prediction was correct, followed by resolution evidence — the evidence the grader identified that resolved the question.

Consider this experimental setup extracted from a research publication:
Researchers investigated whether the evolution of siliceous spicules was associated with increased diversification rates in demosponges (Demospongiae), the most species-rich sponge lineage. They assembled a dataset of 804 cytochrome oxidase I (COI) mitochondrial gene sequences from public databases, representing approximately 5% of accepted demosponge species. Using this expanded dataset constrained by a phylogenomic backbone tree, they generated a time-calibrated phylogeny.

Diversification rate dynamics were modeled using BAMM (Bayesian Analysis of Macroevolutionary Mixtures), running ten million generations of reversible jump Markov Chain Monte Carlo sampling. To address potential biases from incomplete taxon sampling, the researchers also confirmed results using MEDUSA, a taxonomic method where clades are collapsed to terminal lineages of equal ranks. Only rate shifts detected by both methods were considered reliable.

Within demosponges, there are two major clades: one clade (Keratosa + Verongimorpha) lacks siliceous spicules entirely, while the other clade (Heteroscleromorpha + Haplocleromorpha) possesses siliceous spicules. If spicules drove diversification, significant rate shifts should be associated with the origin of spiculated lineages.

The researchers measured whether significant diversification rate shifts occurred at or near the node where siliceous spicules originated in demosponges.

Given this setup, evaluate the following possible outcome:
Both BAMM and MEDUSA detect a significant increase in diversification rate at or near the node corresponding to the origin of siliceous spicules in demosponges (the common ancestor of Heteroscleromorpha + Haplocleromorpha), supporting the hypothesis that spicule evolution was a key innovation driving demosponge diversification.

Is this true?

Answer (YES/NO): NO